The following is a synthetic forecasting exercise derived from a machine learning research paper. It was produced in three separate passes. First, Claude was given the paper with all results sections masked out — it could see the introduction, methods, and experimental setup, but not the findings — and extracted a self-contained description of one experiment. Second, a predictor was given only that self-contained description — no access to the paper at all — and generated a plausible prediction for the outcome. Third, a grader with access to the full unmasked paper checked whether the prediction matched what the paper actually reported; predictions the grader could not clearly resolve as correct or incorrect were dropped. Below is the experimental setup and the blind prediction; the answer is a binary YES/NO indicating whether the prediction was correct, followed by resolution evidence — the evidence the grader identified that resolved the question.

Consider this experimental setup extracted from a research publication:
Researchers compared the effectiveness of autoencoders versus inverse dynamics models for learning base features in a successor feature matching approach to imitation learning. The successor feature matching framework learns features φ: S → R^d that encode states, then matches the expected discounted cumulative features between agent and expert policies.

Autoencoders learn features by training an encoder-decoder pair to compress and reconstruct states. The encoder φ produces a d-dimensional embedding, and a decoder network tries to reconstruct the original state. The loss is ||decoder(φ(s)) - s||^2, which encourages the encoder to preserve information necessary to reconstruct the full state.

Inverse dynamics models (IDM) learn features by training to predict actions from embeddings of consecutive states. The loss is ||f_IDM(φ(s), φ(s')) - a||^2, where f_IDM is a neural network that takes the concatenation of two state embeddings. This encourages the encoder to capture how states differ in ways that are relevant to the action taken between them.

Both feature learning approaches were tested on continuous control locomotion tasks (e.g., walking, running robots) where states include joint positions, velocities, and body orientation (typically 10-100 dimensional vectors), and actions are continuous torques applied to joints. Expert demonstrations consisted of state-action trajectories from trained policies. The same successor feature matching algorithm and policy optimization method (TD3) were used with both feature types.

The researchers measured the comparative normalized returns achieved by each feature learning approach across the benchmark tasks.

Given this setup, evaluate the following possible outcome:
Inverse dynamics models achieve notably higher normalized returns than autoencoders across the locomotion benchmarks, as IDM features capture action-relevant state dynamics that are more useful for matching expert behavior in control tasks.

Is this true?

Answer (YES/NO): NO